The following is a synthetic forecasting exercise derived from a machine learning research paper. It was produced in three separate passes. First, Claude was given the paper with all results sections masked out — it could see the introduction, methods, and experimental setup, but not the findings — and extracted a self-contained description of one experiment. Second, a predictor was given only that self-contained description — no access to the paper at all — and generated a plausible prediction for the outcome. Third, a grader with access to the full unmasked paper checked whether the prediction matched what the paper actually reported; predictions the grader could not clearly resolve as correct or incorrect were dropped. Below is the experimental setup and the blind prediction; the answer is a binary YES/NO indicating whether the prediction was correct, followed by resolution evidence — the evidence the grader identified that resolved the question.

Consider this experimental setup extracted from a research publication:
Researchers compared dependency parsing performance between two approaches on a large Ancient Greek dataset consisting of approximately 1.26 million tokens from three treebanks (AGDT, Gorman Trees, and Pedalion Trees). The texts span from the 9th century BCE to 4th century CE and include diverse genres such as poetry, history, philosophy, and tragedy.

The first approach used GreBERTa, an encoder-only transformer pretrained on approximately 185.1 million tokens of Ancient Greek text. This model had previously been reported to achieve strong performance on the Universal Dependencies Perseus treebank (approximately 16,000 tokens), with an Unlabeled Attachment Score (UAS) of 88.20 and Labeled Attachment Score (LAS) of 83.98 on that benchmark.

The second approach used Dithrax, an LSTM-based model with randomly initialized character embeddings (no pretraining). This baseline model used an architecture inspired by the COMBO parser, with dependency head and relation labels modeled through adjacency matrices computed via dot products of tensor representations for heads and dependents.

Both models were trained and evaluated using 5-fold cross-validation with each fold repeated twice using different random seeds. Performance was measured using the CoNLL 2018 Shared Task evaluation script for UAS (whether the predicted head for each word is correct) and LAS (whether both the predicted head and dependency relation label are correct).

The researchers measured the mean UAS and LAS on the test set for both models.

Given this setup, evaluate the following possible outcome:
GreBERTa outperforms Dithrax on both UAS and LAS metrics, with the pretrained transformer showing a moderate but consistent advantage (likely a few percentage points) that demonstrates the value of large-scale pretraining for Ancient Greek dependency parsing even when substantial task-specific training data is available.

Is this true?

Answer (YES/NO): NO